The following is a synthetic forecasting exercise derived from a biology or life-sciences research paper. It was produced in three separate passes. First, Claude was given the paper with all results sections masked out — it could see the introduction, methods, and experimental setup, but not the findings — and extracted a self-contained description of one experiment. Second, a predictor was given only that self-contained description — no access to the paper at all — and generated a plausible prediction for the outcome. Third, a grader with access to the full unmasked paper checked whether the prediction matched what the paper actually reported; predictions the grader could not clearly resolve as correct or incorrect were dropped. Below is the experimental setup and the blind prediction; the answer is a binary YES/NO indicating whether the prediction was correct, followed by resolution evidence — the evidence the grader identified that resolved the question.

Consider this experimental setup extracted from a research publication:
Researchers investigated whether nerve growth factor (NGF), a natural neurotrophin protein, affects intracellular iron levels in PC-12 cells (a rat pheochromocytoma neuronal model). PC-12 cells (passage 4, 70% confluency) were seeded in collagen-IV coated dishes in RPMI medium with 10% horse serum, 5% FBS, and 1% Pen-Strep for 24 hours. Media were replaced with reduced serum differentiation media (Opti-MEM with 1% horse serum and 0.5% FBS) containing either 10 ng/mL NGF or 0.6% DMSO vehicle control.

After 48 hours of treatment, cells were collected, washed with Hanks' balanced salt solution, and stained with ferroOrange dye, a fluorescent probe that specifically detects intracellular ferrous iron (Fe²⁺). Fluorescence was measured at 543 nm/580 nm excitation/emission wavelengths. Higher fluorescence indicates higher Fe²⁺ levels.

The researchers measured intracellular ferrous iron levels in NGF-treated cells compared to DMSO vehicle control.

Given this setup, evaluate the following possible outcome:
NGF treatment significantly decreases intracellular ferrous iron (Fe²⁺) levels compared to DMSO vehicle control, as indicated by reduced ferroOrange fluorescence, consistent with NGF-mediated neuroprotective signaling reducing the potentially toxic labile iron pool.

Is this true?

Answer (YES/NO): NO